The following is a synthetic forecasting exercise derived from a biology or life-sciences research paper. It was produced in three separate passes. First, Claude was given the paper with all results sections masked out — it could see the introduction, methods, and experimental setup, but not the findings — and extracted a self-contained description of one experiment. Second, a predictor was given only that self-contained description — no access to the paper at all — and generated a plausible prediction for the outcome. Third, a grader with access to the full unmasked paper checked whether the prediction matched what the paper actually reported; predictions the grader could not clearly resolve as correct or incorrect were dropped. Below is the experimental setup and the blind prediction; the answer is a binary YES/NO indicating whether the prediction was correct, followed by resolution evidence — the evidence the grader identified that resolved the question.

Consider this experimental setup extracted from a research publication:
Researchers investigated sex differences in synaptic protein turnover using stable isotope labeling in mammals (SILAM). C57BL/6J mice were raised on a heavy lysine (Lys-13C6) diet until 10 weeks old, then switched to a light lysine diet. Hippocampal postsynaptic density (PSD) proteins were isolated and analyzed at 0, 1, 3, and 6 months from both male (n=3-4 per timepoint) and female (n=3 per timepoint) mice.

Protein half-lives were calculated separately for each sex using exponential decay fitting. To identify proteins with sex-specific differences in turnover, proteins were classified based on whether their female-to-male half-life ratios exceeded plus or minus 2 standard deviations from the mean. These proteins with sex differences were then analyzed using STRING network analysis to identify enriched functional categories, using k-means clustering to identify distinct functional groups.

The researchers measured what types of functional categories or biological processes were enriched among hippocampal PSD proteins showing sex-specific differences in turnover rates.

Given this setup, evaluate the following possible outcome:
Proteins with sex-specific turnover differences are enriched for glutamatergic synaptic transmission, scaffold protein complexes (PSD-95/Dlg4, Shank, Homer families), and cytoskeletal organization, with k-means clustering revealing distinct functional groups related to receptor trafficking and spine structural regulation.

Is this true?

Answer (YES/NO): NO